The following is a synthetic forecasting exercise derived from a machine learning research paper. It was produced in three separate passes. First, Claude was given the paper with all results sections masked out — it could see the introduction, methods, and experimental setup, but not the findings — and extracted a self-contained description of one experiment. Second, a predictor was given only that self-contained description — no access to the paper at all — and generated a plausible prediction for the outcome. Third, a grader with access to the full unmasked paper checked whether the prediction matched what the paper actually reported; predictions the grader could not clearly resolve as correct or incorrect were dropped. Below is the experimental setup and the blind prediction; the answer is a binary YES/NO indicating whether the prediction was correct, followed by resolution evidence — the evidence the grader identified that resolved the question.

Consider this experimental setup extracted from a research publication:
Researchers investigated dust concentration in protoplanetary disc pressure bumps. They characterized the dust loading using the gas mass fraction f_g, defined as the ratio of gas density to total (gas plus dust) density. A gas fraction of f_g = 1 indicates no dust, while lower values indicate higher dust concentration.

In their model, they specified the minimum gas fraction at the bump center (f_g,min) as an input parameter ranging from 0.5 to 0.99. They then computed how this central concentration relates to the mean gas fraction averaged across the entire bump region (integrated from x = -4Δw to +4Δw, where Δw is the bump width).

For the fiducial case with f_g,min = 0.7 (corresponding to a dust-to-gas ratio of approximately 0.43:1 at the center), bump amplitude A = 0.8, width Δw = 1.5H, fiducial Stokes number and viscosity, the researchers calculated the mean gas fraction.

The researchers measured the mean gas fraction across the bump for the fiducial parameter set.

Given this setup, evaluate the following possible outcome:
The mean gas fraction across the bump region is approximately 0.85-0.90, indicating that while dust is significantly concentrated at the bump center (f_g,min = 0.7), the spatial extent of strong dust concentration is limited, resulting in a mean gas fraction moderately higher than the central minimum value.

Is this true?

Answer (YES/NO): NO